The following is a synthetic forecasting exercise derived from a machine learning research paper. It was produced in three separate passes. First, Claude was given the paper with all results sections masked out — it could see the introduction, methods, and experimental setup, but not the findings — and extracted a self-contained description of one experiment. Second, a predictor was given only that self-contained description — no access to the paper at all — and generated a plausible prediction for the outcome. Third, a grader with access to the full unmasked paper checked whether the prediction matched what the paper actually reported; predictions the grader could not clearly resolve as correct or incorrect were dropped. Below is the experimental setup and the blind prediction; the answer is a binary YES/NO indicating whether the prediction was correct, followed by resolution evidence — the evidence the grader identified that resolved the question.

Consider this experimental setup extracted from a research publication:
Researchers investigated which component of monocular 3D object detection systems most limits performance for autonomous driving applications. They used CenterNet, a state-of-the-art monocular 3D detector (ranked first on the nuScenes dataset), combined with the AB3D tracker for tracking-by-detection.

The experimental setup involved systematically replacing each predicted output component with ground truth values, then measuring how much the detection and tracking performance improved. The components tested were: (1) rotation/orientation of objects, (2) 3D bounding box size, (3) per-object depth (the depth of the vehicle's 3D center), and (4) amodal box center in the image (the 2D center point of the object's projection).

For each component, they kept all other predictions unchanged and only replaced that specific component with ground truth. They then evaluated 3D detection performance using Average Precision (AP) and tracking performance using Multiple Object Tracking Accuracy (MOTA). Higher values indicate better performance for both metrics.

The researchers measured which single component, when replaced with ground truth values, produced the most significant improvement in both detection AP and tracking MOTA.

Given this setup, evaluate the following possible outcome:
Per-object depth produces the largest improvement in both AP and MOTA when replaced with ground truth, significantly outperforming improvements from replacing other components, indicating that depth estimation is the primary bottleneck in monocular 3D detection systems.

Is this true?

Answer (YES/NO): YES